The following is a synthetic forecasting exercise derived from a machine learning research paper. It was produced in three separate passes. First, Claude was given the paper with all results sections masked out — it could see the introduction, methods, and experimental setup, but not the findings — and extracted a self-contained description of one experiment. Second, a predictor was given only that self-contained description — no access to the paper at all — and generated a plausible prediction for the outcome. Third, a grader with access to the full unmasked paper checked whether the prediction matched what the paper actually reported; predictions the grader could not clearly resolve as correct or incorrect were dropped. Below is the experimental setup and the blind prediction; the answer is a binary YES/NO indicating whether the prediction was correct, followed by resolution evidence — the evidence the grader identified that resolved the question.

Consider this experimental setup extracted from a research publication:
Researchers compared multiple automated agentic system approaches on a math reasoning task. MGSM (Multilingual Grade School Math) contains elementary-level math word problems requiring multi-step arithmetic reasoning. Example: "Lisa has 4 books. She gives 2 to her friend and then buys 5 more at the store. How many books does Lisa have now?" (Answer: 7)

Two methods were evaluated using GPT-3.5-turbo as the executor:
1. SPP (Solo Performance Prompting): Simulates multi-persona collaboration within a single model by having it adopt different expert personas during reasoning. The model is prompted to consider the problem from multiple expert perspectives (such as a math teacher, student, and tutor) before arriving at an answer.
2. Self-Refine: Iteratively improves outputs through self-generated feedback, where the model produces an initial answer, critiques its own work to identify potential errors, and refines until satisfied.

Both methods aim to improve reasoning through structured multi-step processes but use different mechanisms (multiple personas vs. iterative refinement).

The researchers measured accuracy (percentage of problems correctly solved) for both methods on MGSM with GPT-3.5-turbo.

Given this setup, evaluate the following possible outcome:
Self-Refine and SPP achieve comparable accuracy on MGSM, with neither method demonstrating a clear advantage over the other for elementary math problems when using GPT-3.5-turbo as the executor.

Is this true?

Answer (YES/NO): NO